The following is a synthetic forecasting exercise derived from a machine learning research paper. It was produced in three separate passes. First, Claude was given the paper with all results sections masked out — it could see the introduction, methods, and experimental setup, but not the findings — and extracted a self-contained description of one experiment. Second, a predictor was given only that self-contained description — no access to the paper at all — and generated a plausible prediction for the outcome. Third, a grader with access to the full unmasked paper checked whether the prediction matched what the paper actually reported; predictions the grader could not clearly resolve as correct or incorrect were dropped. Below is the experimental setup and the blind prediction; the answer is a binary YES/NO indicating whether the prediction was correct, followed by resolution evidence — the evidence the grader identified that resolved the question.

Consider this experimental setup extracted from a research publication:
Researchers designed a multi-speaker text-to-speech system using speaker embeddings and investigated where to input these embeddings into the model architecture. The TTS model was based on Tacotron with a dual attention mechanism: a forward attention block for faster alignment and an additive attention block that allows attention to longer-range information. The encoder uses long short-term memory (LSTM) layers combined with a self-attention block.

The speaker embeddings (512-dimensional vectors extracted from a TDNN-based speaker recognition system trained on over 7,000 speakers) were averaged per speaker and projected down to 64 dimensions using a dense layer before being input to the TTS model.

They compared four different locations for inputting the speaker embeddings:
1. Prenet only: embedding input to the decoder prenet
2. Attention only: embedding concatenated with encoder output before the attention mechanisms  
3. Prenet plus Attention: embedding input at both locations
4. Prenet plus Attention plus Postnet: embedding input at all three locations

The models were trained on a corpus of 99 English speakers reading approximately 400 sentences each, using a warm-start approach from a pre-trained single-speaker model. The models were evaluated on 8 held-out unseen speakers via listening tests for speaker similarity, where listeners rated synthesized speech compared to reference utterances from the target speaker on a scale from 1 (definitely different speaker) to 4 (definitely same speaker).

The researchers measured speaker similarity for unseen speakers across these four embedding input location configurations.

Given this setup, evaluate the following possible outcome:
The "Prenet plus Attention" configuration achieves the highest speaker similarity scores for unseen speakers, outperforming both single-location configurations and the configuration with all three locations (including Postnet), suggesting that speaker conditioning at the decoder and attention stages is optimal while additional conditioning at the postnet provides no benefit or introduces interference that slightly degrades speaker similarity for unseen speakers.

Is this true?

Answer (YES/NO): YES